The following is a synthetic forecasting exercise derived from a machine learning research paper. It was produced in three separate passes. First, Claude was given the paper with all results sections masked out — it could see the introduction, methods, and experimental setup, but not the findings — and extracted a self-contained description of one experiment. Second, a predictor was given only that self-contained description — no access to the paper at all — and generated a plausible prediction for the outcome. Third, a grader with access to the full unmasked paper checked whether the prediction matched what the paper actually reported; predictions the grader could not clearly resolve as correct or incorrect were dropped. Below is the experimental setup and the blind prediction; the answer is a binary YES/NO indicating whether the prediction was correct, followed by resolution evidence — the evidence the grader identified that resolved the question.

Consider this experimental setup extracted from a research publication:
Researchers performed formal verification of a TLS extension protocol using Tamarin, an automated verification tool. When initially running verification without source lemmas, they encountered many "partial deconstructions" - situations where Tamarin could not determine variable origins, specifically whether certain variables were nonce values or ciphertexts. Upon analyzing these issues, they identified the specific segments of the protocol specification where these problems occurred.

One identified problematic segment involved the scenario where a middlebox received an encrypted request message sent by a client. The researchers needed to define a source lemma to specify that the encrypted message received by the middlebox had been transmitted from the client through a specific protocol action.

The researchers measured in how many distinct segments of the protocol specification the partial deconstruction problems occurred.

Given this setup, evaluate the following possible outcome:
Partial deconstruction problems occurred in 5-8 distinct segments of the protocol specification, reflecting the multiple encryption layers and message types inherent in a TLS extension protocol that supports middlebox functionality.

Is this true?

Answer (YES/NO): NO